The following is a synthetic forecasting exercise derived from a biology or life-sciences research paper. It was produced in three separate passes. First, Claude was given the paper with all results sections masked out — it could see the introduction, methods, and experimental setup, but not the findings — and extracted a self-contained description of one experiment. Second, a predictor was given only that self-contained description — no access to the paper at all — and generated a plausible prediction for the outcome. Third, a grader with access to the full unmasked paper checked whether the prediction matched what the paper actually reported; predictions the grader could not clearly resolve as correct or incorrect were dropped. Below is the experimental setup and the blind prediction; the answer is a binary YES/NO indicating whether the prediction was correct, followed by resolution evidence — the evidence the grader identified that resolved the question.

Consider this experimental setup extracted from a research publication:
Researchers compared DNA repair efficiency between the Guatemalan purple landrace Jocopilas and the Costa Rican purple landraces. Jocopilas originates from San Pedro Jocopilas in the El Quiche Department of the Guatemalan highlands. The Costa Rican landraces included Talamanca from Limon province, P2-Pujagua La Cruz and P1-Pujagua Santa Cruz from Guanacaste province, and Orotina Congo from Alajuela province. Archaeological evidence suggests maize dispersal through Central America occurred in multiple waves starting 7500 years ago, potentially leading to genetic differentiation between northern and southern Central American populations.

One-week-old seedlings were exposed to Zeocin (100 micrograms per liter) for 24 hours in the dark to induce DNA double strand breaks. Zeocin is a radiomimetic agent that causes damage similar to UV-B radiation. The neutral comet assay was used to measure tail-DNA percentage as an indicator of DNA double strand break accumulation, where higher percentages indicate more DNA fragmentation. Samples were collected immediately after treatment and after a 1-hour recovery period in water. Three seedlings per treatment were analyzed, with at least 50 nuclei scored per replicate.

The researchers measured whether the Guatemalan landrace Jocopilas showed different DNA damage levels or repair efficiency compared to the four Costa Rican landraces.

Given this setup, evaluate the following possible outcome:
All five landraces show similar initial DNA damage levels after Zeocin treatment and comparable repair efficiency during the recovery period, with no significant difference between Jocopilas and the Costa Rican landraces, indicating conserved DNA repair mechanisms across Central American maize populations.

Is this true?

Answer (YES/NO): NO